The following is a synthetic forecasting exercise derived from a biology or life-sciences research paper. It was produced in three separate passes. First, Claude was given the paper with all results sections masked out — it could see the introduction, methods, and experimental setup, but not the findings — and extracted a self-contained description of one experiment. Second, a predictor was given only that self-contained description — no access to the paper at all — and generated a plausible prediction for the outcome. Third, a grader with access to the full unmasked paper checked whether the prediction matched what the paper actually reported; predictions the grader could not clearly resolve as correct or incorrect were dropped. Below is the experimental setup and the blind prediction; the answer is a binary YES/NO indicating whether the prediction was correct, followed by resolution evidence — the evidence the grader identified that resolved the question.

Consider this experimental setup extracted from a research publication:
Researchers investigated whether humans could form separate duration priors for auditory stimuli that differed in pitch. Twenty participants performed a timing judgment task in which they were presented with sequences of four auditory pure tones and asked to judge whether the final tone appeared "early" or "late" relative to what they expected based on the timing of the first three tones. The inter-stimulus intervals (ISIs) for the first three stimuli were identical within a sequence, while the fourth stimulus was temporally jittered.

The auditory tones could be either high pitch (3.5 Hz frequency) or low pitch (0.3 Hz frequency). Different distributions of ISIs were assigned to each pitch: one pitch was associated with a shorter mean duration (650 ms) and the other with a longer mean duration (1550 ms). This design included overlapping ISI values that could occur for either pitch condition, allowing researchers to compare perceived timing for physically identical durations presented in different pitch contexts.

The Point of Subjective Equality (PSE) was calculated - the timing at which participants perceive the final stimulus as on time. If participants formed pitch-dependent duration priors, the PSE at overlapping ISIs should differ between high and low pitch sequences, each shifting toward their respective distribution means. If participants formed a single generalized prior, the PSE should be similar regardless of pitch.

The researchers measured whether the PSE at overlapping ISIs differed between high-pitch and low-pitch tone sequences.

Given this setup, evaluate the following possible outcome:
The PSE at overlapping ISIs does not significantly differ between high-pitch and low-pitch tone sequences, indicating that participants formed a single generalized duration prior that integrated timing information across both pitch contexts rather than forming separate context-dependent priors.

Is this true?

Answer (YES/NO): YES